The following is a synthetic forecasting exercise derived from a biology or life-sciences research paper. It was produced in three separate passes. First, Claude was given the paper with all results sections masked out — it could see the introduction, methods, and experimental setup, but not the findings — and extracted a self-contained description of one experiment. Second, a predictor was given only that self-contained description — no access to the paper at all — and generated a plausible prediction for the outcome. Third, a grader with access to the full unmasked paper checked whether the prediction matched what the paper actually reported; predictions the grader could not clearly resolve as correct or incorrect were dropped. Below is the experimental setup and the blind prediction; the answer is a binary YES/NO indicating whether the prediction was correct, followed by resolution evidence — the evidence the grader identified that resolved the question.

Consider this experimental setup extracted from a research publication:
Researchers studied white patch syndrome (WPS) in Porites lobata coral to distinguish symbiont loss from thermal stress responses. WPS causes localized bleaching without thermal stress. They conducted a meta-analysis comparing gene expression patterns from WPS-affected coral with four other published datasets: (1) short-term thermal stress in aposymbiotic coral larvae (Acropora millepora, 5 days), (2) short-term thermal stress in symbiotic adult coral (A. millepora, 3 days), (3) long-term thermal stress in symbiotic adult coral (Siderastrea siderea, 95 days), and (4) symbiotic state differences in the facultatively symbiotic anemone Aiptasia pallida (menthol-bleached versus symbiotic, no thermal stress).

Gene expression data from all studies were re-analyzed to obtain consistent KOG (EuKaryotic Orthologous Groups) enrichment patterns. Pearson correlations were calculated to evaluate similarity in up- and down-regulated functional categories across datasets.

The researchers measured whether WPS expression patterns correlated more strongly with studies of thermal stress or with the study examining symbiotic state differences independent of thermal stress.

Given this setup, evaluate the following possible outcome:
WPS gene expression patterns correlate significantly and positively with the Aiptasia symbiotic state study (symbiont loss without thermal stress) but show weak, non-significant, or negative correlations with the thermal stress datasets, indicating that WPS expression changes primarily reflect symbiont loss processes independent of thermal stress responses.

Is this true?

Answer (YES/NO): NO